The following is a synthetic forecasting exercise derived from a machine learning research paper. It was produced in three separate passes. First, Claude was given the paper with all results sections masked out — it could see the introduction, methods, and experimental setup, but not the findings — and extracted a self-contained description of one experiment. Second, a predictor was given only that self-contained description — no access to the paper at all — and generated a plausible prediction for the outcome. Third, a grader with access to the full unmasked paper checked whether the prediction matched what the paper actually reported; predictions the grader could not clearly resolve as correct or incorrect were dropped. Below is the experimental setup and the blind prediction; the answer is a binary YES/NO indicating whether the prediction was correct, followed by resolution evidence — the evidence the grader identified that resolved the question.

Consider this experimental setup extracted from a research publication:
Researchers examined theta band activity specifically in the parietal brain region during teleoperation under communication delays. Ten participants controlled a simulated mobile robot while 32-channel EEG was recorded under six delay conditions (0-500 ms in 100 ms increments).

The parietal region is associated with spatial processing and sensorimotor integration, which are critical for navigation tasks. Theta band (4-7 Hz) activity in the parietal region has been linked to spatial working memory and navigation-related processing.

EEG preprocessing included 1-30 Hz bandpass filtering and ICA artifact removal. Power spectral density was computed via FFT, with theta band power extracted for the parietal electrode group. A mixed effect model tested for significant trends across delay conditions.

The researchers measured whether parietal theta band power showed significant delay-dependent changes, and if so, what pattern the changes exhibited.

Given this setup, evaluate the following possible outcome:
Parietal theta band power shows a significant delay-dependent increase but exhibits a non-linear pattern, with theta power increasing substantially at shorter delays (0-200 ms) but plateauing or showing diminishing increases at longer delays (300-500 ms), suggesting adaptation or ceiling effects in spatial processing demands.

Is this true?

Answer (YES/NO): NO